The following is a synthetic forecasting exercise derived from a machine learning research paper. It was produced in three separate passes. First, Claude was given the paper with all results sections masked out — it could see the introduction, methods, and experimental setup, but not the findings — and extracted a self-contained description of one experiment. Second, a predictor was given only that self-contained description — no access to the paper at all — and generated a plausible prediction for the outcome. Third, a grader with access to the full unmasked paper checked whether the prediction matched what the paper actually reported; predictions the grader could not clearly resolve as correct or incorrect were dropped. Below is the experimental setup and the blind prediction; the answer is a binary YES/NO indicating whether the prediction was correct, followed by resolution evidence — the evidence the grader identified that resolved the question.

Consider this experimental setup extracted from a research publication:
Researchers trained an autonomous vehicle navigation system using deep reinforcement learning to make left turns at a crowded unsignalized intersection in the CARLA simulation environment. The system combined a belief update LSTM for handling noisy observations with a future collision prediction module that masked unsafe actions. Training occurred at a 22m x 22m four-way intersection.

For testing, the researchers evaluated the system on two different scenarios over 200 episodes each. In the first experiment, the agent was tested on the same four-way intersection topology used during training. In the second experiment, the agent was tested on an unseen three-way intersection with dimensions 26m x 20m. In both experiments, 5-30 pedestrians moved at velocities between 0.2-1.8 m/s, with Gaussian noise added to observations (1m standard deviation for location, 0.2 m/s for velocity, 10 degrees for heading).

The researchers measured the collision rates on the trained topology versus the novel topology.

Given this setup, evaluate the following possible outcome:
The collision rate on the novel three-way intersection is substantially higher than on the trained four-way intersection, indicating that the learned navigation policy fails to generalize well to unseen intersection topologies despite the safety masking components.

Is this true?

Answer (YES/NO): NO